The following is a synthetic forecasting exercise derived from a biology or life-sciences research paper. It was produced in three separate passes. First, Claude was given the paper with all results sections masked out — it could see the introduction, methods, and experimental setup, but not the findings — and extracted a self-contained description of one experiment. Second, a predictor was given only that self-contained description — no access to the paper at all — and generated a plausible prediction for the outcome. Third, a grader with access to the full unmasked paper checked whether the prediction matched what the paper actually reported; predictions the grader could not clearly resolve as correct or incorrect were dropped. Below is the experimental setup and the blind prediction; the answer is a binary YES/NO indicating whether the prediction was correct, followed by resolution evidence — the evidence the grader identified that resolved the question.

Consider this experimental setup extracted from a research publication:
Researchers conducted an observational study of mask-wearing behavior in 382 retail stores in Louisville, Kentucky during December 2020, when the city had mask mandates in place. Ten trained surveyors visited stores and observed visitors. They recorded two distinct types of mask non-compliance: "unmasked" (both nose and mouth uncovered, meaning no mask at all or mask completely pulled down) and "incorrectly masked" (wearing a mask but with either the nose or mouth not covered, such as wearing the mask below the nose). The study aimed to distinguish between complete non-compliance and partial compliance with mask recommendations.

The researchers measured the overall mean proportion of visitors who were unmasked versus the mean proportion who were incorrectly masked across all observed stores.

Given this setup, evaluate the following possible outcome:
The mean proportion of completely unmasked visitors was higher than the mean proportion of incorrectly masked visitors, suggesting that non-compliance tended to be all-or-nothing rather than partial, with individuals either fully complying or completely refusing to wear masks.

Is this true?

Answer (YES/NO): NO